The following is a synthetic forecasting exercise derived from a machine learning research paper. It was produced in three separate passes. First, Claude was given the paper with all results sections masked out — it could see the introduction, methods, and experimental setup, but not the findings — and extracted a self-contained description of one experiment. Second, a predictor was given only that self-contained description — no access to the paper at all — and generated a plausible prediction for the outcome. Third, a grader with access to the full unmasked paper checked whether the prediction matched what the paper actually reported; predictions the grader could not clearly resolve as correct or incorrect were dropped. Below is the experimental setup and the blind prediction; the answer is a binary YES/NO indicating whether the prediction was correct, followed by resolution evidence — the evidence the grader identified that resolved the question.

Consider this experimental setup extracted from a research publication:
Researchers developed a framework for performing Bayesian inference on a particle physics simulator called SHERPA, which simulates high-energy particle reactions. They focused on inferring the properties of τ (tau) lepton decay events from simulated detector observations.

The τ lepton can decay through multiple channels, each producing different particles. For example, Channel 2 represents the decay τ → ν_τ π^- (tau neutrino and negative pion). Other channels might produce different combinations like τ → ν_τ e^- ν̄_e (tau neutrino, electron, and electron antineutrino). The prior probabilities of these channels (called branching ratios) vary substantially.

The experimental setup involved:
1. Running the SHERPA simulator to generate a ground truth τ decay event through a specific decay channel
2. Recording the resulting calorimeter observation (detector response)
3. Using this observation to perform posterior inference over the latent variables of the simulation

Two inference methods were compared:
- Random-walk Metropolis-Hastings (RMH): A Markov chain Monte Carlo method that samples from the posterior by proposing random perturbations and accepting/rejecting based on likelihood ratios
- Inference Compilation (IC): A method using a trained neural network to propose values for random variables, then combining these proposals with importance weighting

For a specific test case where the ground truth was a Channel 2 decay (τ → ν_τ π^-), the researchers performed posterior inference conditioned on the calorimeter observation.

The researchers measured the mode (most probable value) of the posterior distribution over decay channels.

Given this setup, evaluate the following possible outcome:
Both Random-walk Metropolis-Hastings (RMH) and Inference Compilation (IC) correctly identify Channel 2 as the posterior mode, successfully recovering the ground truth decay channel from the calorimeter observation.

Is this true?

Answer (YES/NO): YES